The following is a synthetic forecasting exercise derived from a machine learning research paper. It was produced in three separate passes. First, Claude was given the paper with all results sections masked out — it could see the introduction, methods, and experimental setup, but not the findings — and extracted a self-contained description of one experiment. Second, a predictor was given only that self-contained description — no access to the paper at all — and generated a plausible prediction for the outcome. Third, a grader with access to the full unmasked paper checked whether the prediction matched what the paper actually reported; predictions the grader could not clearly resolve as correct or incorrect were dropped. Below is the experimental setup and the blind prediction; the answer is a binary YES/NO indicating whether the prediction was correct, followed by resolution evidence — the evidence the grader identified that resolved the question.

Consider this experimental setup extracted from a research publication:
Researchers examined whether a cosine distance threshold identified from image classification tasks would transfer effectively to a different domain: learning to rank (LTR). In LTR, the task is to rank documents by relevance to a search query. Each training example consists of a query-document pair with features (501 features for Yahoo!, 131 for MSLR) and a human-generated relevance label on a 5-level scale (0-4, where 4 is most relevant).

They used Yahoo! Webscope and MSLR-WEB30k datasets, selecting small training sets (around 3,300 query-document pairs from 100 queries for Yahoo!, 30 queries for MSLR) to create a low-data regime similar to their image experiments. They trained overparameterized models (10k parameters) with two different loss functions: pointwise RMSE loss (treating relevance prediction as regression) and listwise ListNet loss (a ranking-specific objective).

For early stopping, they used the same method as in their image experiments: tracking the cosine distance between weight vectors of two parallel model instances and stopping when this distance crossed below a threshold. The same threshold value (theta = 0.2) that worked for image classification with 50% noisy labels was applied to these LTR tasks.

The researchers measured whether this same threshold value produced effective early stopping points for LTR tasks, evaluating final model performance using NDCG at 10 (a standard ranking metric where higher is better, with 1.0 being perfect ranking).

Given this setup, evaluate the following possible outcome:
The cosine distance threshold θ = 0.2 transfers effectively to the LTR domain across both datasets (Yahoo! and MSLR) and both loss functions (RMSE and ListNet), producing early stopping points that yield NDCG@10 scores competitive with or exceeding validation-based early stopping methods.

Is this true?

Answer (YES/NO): YES